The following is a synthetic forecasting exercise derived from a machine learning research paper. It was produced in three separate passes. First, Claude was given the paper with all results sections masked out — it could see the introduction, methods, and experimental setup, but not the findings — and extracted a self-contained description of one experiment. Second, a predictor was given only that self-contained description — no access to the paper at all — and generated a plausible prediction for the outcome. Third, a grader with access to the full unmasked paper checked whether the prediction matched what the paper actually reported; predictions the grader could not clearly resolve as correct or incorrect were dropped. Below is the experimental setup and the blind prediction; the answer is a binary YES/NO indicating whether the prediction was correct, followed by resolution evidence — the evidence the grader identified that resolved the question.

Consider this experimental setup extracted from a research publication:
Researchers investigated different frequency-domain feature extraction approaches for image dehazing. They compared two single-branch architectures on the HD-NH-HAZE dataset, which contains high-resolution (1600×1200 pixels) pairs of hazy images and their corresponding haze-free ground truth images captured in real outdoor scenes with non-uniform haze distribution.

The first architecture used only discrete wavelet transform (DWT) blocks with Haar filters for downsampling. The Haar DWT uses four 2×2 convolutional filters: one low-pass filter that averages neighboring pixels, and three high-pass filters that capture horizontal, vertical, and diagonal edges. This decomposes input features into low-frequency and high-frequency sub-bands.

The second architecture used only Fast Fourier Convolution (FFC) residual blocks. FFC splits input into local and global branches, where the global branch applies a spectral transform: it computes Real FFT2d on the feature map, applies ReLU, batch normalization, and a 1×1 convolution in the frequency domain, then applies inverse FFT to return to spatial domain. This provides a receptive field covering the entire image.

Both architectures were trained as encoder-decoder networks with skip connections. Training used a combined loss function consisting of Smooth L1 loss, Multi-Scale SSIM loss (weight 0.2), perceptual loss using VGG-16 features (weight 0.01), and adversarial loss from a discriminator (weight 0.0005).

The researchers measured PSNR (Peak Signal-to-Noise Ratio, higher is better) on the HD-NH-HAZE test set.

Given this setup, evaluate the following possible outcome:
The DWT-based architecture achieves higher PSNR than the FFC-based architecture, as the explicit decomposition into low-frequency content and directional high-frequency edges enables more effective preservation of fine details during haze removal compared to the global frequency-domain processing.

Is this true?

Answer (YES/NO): NO